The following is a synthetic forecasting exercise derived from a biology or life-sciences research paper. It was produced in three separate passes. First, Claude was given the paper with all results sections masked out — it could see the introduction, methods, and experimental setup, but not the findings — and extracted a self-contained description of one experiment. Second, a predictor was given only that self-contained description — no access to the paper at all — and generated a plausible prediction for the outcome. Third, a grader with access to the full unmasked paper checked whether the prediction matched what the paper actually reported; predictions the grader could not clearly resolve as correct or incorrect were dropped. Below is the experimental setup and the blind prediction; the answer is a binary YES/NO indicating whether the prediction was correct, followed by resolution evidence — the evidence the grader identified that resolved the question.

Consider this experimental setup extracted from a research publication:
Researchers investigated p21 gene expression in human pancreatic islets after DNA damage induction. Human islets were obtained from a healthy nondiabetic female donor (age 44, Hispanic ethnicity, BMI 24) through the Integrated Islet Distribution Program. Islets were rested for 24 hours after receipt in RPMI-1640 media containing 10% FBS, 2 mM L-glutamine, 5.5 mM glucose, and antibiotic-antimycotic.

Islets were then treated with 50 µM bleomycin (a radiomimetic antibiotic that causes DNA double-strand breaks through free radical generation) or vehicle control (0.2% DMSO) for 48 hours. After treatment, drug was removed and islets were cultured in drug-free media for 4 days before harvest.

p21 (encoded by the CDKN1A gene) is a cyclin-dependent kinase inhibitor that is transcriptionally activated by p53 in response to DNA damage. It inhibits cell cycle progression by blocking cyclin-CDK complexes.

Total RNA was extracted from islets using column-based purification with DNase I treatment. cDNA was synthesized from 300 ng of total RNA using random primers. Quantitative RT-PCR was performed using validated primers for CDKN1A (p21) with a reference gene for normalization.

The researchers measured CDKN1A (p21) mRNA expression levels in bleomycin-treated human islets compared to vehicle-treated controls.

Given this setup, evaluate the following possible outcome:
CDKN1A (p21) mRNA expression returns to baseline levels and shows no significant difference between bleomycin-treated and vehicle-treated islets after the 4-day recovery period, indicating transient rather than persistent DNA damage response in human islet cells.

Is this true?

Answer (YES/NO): NO